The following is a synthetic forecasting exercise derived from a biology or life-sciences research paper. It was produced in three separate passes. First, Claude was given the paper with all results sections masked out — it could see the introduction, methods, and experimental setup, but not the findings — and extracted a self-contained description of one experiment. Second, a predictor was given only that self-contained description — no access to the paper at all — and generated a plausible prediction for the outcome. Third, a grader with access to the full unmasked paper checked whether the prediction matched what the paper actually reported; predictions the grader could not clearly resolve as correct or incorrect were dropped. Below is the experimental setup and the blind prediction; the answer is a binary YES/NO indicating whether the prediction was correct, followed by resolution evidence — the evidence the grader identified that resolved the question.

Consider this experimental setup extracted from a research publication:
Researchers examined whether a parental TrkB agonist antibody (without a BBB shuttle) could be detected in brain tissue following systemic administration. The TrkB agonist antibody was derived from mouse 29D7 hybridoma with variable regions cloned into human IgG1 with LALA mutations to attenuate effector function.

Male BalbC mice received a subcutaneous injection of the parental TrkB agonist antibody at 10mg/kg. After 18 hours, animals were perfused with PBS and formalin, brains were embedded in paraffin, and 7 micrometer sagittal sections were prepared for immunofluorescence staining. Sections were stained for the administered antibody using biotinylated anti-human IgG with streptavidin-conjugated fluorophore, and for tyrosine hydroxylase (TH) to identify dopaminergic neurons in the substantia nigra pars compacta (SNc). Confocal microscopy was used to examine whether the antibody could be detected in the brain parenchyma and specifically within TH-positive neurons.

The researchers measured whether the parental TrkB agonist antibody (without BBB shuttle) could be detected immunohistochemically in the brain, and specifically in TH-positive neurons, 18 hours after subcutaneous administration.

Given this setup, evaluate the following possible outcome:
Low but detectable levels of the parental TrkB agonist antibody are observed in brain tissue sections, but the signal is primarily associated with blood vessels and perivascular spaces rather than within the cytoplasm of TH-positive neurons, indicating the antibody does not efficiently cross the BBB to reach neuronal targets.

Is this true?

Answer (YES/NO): NO